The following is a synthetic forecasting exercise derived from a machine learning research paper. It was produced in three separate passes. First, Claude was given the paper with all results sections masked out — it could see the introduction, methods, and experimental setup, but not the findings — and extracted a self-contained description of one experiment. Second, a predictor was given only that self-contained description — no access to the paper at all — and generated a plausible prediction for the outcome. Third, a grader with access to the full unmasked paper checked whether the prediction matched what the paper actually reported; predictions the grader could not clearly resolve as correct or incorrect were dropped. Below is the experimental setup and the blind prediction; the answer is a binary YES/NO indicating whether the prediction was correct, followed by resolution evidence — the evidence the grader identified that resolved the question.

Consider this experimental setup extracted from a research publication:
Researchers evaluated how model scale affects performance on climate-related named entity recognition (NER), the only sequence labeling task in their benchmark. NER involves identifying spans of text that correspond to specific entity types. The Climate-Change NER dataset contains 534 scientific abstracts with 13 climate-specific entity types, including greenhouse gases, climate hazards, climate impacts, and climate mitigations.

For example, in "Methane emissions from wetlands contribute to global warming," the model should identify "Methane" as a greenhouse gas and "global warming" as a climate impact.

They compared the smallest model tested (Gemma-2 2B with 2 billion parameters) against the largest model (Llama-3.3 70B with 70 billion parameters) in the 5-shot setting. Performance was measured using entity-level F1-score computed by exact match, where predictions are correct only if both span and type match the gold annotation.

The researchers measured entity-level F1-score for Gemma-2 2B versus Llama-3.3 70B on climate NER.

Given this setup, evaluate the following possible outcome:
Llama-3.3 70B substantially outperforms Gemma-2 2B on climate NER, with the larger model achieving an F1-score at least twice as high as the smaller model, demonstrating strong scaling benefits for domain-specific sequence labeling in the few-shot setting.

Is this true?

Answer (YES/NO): NO